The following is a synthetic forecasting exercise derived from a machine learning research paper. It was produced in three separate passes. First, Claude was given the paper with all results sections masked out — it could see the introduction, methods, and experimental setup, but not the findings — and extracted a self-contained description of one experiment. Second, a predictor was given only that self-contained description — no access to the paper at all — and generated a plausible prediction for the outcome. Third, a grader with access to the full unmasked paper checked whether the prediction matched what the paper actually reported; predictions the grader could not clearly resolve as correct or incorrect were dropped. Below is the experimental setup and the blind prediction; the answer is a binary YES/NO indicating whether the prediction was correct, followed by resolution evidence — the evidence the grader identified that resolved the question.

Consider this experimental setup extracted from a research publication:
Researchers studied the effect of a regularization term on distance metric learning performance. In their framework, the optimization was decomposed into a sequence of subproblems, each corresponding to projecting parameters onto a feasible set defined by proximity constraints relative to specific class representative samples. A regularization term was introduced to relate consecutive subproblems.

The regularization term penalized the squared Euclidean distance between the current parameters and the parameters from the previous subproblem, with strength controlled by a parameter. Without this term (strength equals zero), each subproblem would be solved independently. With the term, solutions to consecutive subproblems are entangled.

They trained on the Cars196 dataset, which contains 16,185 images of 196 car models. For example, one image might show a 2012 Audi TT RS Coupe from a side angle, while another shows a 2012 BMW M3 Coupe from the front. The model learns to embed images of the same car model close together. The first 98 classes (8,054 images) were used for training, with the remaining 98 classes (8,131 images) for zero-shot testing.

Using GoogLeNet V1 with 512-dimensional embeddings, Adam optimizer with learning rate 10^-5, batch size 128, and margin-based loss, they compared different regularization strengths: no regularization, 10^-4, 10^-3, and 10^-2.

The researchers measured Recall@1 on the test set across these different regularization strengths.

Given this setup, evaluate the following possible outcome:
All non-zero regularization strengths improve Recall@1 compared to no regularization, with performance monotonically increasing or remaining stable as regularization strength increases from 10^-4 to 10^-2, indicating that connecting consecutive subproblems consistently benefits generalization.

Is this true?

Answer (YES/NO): YES